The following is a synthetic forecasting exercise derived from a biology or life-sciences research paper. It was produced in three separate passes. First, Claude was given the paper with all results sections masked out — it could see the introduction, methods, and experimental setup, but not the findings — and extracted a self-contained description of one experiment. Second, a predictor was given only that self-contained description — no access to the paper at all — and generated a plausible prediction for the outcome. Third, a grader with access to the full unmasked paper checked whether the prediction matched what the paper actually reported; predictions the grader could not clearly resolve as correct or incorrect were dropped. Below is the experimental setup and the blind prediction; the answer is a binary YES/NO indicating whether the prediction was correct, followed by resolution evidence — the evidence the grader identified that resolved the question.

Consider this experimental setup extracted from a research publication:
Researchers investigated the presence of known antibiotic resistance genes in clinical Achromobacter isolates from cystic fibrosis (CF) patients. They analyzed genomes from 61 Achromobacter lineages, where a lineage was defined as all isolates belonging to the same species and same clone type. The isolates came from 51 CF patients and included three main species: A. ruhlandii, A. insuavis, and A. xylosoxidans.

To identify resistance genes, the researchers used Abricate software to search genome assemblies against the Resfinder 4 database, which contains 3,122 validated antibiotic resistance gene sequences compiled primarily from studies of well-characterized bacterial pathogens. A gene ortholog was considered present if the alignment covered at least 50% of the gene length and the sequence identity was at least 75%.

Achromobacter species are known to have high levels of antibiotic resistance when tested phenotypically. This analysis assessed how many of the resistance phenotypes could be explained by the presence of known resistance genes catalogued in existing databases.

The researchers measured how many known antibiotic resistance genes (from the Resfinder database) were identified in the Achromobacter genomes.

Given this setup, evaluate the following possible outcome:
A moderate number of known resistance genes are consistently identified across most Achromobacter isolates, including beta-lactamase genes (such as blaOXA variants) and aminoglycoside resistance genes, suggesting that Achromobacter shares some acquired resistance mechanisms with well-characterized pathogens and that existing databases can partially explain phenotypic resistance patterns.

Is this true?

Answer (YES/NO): NO